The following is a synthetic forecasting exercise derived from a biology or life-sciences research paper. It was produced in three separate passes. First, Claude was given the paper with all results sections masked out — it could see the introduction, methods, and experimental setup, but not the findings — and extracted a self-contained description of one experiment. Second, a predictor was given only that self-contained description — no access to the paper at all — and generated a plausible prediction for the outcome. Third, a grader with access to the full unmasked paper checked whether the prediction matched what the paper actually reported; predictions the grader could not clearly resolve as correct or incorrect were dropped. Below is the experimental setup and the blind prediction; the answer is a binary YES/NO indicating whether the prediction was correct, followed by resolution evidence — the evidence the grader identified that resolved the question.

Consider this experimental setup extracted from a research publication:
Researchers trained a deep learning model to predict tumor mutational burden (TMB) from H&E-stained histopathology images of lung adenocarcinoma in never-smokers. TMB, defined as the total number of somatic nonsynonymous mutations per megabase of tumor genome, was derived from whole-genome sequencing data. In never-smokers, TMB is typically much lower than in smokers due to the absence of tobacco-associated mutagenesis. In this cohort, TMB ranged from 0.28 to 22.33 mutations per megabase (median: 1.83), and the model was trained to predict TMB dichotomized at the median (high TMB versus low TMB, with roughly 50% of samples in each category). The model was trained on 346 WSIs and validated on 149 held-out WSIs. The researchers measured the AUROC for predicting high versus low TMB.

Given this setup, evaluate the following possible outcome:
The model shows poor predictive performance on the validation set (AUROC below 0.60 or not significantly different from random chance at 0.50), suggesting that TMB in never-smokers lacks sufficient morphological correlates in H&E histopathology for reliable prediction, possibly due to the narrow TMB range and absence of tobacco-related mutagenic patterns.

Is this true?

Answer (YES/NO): NO